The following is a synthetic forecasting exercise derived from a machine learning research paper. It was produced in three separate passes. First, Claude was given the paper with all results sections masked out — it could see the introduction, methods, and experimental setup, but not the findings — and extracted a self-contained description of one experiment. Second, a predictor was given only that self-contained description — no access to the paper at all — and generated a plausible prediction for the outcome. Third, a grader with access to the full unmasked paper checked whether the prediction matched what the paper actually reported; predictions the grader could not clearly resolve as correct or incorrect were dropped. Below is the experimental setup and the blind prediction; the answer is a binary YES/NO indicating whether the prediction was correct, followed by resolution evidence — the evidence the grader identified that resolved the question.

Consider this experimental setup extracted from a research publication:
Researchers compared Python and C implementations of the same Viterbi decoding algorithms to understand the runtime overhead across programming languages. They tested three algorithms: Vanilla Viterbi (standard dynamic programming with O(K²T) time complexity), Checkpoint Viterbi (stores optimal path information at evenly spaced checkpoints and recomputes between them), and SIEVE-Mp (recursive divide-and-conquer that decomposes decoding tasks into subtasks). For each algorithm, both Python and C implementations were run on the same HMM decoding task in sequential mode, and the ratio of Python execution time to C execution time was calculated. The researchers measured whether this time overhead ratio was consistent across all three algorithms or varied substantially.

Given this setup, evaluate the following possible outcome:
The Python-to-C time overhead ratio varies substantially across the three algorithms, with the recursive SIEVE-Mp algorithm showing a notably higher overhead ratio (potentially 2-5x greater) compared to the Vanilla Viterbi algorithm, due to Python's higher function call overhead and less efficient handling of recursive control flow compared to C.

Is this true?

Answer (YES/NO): NO